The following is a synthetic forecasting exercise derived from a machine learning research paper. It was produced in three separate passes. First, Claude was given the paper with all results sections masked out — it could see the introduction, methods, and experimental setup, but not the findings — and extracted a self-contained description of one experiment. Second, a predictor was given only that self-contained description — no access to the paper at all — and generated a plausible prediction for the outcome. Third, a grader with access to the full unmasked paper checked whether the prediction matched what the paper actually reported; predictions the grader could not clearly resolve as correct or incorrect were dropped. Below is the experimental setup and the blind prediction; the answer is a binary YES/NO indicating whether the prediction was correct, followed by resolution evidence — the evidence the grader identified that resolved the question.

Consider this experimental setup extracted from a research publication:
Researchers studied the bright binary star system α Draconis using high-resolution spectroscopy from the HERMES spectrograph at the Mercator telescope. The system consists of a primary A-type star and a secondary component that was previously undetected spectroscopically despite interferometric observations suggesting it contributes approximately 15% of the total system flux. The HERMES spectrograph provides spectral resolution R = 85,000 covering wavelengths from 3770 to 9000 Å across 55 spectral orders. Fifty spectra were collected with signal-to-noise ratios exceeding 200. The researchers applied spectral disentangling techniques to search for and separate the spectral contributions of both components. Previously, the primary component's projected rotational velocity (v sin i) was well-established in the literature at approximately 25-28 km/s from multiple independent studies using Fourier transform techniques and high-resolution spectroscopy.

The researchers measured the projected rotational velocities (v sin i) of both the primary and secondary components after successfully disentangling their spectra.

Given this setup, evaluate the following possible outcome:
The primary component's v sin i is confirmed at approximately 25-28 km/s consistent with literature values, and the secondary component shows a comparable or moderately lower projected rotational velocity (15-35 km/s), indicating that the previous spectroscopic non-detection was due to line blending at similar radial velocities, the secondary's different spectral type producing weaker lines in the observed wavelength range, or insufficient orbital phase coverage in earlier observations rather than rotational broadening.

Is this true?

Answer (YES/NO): NO